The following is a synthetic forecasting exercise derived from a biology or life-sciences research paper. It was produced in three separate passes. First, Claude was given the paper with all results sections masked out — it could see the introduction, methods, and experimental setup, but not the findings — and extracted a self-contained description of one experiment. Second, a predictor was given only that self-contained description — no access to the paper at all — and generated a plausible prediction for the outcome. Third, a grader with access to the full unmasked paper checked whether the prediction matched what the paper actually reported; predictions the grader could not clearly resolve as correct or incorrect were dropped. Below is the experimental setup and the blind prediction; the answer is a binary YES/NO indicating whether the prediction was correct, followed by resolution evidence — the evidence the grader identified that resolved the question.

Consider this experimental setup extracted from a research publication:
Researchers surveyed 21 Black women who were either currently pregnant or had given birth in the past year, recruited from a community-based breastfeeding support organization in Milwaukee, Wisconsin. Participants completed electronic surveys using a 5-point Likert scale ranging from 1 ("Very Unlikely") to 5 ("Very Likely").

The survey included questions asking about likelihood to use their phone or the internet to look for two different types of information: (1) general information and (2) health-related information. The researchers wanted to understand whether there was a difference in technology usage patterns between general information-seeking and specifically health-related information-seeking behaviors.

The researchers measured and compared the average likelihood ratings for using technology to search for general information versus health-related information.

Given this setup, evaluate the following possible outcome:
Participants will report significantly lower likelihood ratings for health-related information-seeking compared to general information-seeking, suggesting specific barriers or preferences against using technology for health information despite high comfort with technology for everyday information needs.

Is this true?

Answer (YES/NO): NO